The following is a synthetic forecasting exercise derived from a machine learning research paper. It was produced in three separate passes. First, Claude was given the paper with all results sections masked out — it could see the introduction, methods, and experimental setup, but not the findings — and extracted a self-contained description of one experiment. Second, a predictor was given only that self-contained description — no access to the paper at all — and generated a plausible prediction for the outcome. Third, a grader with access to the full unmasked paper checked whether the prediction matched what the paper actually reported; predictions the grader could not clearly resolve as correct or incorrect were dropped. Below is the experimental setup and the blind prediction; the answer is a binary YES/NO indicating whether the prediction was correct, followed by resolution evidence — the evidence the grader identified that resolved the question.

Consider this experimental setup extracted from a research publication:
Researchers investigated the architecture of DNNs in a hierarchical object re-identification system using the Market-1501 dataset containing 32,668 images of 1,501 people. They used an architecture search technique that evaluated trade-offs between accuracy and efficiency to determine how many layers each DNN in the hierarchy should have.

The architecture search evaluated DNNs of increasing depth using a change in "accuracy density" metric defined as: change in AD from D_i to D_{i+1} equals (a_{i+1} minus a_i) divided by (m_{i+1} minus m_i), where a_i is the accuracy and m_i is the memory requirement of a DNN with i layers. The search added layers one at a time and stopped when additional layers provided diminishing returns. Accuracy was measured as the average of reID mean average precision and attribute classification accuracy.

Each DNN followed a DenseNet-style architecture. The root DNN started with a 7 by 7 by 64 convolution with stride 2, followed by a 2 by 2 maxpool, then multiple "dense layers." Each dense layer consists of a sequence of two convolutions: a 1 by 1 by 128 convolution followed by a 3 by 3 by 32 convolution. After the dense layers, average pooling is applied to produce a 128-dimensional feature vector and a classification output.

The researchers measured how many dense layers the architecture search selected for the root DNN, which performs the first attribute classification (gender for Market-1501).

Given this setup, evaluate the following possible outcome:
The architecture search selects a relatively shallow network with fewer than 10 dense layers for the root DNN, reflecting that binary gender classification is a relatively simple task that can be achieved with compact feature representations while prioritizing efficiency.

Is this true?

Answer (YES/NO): YES